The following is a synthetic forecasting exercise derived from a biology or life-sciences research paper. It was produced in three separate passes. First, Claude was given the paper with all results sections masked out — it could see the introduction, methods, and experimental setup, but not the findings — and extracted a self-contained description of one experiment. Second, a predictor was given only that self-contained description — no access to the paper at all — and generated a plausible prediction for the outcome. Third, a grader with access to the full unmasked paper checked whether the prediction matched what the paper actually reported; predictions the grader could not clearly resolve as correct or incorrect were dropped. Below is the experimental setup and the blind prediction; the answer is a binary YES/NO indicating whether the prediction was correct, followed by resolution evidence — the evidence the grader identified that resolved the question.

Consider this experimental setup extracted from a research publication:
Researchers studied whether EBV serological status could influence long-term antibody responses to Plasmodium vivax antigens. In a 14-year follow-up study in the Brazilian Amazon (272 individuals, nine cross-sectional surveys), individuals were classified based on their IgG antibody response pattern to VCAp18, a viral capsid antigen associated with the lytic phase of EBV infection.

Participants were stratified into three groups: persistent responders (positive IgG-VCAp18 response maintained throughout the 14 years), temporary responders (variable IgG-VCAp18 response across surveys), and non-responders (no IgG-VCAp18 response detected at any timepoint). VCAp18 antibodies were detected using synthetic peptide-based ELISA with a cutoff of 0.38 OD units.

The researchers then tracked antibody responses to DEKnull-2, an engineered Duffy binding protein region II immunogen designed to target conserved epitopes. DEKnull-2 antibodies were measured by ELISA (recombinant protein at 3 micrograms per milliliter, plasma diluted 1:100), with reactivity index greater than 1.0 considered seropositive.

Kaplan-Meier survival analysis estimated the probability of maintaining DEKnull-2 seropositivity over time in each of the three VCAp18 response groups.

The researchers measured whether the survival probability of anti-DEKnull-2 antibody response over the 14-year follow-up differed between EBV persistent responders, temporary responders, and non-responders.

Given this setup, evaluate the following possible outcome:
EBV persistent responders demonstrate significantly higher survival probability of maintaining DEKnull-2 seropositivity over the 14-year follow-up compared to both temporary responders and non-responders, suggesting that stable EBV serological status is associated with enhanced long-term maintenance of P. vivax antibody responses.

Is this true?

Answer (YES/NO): NO